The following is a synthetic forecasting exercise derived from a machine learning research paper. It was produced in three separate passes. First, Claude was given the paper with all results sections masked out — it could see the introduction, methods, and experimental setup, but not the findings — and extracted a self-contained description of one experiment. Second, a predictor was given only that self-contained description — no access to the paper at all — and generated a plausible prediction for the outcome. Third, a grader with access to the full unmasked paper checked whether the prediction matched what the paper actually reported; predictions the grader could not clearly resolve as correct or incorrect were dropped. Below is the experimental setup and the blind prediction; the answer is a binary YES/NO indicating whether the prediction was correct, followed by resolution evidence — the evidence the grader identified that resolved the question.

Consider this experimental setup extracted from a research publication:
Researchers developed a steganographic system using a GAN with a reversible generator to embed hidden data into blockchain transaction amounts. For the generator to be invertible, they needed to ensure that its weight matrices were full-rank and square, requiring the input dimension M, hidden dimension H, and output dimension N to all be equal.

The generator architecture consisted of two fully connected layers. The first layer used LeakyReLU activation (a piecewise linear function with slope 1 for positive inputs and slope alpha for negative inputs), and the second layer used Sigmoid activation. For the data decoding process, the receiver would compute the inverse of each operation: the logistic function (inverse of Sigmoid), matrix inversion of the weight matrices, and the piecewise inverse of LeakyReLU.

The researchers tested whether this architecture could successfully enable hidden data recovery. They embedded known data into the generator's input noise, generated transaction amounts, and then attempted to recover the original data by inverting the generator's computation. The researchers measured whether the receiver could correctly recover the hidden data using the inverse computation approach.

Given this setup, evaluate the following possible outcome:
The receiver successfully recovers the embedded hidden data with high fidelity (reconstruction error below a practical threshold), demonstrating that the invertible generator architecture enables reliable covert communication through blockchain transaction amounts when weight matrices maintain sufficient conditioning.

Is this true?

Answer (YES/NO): YES